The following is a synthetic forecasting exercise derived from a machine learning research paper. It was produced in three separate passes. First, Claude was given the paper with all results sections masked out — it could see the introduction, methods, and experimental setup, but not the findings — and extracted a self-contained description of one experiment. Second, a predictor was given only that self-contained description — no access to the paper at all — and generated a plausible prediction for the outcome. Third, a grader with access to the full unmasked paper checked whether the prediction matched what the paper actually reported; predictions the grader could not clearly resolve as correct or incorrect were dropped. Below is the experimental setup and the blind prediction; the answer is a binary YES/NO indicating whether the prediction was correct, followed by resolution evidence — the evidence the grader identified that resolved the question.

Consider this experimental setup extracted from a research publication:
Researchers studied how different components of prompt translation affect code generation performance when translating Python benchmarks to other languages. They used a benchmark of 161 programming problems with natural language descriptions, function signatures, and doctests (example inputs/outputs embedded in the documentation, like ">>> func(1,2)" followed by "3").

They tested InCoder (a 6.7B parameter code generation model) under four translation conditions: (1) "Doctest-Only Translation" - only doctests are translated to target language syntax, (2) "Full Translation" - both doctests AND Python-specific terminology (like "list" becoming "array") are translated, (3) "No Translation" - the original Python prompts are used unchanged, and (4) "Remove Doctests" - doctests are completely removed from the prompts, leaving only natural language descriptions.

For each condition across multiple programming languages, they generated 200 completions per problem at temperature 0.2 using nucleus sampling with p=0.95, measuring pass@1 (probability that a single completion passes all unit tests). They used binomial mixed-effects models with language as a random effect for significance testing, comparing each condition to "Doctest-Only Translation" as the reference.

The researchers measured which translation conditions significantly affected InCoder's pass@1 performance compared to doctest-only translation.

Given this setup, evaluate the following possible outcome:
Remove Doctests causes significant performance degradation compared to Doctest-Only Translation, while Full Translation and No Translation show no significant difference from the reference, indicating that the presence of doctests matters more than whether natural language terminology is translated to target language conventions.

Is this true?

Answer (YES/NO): NO